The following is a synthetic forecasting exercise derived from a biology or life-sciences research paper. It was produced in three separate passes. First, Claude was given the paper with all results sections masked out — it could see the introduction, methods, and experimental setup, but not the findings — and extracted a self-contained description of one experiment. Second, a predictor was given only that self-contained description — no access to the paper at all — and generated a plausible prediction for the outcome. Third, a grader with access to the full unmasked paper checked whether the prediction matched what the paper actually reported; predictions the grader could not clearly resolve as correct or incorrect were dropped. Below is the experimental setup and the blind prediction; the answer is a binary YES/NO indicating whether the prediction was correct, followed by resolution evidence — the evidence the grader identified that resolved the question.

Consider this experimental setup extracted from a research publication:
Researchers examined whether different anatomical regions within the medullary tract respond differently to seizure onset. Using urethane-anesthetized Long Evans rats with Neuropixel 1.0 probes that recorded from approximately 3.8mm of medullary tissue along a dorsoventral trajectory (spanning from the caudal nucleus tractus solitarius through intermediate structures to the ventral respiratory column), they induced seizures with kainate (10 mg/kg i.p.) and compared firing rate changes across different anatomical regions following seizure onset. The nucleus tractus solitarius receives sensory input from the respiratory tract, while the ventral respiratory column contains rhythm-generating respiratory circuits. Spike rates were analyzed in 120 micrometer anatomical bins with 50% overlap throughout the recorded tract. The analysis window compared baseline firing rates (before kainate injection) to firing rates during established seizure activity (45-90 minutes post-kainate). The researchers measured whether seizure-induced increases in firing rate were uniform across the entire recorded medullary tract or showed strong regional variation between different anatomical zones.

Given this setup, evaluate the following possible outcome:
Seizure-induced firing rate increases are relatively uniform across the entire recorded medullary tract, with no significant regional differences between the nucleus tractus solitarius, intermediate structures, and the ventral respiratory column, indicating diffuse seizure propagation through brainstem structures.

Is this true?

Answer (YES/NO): YES